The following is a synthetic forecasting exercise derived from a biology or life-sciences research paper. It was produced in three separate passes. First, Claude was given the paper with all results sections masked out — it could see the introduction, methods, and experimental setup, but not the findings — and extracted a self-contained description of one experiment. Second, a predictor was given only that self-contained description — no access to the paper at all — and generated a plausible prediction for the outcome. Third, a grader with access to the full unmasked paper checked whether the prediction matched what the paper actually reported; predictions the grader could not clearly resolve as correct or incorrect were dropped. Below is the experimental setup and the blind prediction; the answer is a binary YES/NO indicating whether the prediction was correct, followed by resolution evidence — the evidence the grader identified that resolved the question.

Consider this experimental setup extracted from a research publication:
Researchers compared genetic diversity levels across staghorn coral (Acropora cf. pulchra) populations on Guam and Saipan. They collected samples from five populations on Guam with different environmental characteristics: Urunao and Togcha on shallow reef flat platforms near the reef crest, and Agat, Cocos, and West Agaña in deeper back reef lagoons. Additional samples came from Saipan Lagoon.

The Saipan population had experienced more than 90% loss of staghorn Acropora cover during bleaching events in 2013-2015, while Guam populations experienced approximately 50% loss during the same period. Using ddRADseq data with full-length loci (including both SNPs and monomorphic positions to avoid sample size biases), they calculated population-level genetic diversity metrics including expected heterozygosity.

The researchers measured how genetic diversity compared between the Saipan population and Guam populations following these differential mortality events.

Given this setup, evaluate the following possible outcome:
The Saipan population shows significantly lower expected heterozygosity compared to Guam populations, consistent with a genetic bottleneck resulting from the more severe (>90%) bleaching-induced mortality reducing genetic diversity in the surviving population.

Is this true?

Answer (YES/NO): NO